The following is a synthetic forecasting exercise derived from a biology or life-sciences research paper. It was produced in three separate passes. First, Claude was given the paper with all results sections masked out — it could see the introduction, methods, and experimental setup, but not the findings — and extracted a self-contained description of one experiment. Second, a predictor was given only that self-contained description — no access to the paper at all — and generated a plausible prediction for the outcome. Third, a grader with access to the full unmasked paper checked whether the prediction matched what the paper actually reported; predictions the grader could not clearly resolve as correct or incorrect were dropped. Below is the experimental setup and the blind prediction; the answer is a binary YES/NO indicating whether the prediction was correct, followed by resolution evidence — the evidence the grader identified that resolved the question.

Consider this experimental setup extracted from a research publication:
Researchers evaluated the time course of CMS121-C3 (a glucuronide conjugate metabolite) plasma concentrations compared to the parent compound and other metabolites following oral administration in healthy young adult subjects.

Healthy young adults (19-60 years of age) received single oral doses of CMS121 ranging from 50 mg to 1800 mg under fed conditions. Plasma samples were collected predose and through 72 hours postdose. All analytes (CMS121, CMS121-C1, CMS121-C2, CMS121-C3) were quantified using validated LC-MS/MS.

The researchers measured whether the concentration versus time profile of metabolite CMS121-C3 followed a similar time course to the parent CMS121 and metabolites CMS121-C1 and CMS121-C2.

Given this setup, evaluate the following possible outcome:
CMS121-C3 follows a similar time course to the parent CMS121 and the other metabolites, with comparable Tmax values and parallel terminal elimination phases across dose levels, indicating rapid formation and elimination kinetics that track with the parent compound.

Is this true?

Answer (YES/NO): YES